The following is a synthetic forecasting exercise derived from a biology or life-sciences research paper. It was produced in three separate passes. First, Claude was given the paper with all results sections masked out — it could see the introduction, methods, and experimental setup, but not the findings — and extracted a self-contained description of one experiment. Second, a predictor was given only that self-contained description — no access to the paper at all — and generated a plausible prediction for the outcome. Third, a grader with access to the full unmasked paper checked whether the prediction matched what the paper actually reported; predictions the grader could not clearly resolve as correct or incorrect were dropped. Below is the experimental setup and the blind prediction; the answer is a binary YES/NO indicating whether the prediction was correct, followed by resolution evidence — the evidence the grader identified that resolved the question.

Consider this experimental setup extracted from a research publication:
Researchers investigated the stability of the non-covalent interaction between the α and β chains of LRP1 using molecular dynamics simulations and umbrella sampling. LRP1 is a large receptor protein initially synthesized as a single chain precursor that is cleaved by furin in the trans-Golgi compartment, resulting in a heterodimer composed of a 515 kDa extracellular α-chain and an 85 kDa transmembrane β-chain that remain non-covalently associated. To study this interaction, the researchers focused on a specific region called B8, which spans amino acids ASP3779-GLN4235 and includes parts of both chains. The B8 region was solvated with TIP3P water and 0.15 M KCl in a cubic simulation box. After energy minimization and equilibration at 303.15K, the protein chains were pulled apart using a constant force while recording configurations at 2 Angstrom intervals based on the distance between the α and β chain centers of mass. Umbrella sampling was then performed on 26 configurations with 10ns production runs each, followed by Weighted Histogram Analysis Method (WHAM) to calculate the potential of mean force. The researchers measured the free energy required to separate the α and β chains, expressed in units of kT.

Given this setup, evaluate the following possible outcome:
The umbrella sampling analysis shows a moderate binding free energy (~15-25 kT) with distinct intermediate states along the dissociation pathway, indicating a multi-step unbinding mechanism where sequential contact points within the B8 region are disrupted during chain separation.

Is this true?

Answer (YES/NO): NO